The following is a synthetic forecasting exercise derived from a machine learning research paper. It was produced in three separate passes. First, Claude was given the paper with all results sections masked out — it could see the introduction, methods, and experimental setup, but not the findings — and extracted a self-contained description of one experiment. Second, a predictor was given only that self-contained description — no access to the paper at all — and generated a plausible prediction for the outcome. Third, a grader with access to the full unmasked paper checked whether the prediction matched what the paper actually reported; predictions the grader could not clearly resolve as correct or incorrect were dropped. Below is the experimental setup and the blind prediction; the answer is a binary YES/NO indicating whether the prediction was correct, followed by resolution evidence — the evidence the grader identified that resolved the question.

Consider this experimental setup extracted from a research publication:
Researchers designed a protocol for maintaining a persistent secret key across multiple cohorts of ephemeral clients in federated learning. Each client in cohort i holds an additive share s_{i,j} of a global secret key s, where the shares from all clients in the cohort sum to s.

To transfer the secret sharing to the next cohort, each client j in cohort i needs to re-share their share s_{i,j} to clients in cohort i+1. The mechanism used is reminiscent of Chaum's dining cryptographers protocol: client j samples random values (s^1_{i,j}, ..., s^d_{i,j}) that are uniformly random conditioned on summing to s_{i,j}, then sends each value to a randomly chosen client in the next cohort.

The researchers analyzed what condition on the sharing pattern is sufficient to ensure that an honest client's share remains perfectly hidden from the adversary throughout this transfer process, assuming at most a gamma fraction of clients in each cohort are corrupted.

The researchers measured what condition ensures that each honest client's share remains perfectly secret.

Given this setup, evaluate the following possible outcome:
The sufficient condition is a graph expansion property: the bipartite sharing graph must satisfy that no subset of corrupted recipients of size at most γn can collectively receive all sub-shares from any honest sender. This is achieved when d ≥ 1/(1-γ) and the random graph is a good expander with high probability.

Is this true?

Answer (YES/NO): NO